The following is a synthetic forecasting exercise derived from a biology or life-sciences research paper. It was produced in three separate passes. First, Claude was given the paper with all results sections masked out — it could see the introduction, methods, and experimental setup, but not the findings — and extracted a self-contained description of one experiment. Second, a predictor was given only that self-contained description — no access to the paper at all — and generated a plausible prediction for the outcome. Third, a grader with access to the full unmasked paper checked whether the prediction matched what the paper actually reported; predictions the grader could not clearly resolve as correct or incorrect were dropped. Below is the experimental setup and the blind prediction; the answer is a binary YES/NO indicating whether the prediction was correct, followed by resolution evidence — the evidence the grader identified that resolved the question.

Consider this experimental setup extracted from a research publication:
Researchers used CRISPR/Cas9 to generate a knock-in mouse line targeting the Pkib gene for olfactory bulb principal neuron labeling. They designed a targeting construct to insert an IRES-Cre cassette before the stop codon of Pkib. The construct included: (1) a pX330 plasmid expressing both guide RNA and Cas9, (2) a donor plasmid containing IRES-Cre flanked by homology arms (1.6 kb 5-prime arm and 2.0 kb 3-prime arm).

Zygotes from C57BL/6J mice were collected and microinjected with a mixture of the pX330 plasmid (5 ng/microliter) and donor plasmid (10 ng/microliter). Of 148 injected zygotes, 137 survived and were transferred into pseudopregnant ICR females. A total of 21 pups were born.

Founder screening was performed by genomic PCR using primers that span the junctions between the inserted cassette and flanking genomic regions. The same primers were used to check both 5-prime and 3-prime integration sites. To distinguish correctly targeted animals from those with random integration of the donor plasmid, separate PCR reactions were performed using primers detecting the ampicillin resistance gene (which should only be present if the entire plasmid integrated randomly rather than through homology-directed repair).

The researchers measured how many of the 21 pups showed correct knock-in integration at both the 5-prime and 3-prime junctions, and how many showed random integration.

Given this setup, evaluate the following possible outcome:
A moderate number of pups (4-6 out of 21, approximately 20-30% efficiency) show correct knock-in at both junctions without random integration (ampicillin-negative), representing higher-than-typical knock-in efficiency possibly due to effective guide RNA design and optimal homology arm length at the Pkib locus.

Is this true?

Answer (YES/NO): YES